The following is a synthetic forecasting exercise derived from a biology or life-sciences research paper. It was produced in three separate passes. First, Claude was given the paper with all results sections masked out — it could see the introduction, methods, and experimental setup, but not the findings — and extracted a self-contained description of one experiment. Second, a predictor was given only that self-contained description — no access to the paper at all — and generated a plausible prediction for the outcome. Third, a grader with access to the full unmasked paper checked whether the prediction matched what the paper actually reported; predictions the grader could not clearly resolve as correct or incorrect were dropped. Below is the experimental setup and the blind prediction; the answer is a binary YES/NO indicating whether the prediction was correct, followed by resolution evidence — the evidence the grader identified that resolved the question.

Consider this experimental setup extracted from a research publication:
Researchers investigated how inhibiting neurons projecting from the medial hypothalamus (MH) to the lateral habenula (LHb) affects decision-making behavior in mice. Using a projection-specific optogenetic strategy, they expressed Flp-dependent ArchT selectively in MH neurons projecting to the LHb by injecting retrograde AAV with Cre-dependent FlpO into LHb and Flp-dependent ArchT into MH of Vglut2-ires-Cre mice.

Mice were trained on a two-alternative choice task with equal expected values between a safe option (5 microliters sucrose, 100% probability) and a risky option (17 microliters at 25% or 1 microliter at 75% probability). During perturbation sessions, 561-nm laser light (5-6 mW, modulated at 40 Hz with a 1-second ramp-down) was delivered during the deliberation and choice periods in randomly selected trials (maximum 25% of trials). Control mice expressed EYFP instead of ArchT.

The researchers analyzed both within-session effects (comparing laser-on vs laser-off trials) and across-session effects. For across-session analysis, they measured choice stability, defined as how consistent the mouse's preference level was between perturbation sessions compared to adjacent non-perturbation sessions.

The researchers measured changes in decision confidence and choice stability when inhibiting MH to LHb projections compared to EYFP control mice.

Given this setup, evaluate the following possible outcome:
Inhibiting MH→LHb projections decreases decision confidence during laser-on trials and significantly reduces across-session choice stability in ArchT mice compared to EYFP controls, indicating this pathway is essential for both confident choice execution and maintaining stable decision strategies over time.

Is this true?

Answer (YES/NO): NO